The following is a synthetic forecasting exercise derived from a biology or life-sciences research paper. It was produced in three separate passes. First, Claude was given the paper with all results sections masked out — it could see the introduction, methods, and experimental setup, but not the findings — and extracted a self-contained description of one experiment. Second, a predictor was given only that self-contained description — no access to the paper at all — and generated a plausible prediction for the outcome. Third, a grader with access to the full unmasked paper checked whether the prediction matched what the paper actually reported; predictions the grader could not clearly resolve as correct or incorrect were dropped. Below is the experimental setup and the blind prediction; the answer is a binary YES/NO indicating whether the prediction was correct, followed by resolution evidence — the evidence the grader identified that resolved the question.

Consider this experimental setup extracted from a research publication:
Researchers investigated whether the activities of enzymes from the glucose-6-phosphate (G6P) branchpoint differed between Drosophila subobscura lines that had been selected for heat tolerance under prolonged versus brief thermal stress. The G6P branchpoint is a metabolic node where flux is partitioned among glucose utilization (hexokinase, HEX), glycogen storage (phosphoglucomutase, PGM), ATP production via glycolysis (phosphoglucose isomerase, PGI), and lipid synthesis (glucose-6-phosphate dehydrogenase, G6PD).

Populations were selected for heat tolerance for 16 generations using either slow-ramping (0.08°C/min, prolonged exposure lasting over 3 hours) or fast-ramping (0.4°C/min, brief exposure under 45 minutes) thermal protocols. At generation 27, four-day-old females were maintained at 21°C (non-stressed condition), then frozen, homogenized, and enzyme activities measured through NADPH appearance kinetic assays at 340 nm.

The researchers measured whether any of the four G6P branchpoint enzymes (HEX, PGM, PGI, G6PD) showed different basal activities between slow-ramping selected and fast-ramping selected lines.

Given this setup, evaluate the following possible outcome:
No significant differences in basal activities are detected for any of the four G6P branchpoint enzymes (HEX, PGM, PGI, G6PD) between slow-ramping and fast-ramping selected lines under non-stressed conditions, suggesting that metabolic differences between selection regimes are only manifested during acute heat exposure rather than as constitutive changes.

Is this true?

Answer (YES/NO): NO